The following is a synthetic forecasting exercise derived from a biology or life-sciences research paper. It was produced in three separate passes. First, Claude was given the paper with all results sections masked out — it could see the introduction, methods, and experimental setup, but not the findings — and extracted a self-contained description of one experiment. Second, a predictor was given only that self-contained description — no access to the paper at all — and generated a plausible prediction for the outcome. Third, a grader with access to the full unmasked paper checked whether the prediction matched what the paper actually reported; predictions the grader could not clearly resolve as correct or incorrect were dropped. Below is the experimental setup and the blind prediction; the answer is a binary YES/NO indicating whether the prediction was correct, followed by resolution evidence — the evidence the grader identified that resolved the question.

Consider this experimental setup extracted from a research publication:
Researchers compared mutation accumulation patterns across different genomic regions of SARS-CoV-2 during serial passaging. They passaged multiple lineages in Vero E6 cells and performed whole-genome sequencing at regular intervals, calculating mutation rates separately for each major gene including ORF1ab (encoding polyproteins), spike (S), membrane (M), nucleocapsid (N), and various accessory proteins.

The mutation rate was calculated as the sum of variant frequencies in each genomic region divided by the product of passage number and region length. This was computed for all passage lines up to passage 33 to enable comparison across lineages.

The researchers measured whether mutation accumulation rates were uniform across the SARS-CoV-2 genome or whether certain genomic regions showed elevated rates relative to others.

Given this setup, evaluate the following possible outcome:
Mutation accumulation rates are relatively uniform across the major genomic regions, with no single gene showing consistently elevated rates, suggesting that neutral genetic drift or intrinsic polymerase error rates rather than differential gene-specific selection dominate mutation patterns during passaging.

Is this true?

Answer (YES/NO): NO